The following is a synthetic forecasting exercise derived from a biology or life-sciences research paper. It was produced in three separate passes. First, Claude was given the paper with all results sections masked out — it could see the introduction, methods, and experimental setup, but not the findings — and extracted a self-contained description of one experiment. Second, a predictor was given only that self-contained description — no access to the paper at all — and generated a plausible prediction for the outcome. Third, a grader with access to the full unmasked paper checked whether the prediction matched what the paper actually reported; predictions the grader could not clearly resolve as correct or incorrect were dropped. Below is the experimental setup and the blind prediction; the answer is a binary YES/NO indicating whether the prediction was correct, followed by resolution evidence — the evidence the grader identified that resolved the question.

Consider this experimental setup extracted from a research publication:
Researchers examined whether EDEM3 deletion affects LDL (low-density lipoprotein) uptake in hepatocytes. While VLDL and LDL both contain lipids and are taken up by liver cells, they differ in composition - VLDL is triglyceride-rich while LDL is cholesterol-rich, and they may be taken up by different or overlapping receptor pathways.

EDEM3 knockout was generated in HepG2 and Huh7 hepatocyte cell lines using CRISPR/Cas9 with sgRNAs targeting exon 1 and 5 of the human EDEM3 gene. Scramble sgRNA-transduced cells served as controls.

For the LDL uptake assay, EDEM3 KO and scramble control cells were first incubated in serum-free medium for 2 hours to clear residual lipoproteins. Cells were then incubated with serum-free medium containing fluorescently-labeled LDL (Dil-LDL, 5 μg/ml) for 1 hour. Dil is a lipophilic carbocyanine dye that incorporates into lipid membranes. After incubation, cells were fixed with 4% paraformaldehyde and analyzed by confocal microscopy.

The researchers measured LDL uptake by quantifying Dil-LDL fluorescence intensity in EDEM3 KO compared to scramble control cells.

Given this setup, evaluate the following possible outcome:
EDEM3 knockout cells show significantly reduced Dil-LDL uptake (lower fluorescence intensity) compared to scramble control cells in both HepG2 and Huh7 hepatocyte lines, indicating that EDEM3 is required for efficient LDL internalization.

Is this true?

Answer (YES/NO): NO